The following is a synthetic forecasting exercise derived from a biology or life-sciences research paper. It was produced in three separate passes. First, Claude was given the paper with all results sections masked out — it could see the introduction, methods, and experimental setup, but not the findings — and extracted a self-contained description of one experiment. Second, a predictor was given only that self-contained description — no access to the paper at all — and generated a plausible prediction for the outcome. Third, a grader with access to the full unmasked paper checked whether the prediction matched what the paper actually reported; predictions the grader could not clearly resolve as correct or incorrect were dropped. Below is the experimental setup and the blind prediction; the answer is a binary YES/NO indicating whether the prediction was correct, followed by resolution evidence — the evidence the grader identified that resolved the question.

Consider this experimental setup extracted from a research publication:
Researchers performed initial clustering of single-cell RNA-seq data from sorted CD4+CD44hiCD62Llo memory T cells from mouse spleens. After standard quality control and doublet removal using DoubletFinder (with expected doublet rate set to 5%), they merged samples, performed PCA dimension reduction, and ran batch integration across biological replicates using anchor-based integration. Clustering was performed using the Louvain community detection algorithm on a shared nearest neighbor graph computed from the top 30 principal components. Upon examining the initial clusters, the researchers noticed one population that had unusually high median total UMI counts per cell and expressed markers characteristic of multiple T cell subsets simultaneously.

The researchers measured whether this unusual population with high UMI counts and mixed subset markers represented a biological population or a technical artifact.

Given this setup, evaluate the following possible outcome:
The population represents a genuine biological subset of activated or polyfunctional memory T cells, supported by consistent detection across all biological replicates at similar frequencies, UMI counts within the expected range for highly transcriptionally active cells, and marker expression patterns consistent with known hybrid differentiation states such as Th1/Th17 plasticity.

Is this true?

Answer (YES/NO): NO